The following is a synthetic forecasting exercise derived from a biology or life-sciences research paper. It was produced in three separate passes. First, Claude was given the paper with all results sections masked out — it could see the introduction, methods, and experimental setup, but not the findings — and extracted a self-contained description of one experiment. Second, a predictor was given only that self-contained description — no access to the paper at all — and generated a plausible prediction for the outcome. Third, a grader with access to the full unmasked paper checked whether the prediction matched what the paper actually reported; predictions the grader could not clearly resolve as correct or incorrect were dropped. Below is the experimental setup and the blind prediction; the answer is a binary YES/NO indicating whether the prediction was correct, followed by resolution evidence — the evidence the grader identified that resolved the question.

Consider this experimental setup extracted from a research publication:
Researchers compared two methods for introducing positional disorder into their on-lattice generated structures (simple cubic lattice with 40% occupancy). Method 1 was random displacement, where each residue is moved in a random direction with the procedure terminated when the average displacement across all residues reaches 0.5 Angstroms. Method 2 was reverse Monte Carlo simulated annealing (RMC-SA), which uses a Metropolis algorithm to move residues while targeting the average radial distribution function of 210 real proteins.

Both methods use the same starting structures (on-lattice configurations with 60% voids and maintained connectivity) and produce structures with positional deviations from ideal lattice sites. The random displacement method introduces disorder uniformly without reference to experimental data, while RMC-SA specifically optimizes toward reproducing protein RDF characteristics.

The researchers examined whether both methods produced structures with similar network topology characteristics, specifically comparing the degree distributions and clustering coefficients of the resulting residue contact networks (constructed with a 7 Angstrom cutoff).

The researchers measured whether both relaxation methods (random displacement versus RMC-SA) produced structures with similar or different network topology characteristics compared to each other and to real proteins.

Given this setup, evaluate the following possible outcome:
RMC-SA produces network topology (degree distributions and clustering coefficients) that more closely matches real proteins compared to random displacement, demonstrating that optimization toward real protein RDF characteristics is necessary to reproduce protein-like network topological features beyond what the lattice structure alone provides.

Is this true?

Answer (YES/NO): NO